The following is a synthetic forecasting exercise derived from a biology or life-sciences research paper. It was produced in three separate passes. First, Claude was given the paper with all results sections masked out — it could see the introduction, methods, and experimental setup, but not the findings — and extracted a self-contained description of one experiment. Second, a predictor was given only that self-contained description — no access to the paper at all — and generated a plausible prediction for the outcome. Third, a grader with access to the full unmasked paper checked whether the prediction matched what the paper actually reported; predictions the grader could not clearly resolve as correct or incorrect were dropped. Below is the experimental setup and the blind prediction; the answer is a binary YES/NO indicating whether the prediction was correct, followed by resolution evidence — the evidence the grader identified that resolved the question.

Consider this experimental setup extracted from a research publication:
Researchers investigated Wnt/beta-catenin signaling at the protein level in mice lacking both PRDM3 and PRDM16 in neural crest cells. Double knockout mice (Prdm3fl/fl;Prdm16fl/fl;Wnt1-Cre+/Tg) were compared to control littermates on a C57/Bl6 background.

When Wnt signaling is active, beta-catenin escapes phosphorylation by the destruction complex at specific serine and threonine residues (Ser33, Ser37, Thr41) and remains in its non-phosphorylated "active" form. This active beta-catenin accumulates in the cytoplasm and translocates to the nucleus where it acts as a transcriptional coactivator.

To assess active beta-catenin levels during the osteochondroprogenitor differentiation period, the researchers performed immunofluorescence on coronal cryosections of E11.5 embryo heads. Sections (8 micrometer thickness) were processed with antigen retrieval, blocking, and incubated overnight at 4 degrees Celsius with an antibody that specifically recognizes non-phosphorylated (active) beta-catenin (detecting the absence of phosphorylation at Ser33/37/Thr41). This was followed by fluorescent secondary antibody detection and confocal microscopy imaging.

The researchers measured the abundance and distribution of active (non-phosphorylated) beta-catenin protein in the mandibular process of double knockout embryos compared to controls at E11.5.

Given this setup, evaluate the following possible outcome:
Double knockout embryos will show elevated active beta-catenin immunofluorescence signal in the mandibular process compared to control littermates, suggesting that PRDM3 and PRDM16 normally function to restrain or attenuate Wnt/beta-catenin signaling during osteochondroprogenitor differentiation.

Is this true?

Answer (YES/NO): YES